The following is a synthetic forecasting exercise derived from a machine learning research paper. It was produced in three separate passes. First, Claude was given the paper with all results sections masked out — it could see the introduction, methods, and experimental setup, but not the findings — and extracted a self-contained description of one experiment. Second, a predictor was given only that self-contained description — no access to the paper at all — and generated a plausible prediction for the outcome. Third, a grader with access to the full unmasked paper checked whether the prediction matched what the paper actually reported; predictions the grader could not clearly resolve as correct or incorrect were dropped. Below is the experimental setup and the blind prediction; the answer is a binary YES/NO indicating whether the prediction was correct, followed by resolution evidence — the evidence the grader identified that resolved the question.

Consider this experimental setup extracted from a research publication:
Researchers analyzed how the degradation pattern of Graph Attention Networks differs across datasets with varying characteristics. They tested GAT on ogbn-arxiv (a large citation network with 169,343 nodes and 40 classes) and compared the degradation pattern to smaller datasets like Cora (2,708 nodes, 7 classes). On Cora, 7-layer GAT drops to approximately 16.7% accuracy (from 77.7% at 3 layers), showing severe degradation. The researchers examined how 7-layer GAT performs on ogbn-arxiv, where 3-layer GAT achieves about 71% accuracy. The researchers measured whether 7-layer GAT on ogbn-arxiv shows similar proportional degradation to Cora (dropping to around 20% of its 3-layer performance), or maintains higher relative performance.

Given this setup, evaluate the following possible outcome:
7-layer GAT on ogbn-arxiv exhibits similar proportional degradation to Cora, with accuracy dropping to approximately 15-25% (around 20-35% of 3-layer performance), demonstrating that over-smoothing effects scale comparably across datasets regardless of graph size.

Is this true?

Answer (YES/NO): NO